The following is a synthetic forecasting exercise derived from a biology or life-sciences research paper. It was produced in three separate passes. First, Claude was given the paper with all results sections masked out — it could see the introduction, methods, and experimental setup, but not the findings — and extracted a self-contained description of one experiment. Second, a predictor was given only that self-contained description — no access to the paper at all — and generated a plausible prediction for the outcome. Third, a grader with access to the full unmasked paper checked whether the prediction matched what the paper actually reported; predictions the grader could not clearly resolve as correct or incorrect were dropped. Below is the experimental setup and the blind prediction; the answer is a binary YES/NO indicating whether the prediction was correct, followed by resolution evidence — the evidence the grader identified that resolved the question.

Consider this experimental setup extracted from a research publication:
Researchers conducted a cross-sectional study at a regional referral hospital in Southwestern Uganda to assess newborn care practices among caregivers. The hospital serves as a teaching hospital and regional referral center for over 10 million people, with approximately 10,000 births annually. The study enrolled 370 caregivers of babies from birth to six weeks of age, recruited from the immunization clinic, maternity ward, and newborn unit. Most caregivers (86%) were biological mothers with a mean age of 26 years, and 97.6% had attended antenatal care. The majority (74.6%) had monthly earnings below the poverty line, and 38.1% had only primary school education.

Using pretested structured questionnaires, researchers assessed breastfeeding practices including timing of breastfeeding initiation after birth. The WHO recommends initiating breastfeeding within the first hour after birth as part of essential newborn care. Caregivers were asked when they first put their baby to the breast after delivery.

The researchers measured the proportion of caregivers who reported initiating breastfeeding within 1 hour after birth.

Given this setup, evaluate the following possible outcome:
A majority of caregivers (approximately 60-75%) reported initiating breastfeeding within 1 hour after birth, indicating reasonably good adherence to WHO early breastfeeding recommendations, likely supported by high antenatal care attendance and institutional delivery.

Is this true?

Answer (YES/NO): NO